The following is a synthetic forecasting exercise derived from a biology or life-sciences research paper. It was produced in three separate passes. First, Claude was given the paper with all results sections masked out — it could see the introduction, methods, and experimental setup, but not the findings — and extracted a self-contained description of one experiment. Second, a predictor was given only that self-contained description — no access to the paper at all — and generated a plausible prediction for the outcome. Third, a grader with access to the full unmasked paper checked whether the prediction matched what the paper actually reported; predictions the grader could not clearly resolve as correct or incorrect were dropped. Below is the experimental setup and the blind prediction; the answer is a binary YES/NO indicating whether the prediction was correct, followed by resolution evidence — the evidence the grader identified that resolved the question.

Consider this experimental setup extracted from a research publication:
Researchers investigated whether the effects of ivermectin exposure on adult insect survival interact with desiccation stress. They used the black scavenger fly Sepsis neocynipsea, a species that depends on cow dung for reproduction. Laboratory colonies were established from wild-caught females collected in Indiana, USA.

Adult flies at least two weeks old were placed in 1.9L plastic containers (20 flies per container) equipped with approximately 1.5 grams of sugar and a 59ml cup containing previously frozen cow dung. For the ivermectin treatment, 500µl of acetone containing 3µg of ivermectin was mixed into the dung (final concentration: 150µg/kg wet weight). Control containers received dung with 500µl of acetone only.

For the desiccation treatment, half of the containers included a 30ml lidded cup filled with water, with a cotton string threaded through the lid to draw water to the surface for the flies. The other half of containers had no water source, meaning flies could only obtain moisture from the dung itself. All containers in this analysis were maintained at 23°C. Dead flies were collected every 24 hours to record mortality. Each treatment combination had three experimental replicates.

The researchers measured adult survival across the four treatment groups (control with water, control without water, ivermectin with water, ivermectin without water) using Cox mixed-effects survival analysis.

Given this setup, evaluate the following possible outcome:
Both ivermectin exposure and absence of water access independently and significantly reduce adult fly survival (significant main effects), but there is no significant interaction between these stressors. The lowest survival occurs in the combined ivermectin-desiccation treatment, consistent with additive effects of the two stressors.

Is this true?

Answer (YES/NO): NO